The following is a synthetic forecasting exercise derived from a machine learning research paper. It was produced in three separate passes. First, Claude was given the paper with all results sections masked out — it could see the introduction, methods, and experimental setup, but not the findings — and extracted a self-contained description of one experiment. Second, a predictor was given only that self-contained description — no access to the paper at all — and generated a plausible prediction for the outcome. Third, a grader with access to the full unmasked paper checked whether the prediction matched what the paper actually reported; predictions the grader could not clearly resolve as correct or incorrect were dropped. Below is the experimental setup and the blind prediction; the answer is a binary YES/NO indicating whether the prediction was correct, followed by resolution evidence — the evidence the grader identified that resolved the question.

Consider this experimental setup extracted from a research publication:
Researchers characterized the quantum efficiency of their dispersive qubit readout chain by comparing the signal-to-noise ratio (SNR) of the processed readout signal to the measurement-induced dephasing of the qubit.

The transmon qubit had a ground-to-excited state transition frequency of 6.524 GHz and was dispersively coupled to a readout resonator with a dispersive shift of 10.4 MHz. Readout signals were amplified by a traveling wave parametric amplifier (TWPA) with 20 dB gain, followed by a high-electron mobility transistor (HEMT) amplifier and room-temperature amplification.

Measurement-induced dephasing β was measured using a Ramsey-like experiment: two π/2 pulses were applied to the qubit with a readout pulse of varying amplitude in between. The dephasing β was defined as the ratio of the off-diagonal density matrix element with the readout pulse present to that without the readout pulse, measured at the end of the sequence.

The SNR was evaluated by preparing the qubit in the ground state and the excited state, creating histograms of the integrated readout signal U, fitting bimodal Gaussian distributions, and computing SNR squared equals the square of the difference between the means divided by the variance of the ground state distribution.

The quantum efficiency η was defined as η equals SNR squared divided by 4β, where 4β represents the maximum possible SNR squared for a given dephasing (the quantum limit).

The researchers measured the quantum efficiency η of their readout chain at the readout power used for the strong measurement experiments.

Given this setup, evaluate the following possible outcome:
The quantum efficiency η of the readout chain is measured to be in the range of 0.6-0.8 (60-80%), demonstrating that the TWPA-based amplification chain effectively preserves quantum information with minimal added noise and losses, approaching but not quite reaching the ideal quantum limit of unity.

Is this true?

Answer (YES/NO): NO